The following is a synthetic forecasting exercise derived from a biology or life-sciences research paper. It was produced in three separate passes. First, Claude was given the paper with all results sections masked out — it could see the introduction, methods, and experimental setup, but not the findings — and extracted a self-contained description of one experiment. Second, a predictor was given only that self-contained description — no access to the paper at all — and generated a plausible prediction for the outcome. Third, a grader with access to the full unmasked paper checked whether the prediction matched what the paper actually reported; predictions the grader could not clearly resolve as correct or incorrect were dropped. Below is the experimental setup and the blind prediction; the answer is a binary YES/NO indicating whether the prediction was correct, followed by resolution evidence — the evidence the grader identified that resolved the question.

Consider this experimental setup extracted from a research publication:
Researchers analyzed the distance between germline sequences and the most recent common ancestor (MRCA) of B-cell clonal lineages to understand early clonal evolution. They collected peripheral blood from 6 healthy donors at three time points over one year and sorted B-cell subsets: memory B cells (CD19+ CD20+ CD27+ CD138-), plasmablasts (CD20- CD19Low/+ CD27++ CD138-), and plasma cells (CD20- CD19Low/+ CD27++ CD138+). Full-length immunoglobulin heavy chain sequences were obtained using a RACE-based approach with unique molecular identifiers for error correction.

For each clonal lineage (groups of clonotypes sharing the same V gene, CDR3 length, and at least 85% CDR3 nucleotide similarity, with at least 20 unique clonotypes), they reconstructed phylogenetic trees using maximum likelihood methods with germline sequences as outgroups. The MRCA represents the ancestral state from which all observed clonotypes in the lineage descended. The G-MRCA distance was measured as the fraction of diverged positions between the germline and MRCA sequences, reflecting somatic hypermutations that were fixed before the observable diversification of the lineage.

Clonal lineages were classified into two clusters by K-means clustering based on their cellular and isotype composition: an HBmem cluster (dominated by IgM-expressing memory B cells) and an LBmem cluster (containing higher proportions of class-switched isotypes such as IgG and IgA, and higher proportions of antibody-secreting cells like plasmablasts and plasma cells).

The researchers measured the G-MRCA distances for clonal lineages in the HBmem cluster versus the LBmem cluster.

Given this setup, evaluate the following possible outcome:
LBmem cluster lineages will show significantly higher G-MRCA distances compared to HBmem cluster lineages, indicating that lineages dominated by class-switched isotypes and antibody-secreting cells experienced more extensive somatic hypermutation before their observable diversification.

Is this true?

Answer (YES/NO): YES